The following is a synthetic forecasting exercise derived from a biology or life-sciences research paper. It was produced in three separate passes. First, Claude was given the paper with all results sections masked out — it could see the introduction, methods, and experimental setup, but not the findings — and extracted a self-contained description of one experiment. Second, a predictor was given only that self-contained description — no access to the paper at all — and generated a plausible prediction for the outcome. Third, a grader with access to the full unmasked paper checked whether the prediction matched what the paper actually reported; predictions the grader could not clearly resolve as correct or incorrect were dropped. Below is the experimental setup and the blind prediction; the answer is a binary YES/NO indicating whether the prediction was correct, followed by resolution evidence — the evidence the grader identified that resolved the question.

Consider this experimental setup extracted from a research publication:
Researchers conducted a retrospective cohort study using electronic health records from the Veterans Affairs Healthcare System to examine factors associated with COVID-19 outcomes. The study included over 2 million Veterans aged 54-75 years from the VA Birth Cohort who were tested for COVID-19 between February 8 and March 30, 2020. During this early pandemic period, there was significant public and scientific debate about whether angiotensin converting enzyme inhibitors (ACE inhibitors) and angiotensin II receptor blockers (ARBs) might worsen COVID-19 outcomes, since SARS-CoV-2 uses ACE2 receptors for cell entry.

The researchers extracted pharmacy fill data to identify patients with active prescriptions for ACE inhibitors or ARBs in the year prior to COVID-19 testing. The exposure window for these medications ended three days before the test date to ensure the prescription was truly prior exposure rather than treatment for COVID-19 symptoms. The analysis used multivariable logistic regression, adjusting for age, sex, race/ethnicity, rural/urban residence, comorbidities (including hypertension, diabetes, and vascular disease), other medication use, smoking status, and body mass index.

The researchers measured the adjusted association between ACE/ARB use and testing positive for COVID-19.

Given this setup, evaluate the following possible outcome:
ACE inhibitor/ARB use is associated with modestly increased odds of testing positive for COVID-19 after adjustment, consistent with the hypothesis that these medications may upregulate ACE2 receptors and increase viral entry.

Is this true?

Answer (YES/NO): NO